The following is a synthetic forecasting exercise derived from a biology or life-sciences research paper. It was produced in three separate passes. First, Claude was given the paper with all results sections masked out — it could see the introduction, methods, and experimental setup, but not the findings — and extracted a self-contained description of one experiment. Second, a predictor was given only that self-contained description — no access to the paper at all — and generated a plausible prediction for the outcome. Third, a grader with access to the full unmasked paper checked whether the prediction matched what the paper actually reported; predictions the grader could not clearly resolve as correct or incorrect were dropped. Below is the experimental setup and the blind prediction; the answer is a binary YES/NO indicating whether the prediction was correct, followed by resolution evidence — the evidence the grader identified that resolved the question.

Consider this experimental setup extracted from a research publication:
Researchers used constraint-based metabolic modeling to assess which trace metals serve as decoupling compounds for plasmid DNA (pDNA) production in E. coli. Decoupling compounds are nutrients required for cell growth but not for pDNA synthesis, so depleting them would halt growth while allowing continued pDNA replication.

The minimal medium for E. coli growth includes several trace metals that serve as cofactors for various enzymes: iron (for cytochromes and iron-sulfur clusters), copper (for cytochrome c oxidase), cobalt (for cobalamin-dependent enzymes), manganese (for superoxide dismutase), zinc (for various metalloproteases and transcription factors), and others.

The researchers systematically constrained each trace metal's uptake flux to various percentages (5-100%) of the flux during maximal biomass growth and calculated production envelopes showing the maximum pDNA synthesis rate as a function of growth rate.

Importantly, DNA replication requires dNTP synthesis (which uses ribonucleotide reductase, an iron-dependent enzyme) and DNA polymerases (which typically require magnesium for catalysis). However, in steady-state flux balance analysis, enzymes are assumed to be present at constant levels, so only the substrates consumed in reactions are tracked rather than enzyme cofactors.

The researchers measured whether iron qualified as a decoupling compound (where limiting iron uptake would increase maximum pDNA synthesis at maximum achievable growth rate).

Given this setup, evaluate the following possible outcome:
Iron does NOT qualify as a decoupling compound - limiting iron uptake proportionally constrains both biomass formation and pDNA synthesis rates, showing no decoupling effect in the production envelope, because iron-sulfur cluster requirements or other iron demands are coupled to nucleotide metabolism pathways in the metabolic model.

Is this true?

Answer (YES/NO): NO